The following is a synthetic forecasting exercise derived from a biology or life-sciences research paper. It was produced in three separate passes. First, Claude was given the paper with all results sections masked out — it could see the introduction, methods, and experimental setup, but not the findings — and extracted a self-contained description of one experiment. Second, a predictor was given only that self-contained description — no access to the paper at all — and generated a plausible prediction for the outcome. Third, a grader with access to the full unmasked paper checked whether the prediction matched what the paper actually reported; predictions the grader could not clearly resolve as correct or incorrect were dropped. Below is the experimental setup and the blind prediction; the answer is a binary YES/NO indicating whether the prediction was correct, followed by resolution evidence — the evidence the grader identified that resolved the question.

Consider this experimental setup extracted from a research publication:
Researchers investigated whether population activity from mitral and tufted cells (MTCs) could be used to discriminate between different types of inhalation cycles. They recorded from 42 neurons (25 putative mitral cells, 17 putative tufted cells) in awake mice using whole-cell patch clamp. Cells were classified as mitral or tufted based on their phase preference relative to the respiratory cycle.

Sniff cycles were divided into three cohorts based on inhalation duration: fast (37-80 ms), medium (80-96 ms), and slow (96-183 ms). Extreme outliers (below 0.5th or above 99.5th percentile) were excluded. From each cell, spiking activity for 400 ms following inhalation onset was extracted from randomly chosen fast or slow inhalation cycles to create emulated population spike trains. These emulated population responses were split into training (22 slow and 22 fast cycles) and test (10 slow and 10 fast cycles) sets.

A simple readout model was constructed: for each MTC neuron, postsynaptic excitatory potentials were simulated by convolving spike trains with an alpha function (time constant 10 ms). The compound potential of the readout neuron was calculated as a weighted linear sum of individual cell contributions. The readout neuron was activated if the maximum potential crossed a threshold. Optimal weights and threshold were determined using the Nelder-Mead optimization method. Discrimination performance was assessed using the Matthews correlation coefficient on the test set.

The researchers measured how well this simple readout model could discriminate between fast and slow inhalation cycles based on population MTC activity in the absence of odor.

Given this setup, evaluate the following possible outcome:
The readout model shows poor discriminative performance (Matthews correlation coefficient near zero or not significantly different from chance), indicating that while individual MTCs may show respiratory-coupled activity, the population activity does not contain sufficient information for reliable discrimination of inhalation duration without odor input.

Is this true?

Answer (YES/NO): NO